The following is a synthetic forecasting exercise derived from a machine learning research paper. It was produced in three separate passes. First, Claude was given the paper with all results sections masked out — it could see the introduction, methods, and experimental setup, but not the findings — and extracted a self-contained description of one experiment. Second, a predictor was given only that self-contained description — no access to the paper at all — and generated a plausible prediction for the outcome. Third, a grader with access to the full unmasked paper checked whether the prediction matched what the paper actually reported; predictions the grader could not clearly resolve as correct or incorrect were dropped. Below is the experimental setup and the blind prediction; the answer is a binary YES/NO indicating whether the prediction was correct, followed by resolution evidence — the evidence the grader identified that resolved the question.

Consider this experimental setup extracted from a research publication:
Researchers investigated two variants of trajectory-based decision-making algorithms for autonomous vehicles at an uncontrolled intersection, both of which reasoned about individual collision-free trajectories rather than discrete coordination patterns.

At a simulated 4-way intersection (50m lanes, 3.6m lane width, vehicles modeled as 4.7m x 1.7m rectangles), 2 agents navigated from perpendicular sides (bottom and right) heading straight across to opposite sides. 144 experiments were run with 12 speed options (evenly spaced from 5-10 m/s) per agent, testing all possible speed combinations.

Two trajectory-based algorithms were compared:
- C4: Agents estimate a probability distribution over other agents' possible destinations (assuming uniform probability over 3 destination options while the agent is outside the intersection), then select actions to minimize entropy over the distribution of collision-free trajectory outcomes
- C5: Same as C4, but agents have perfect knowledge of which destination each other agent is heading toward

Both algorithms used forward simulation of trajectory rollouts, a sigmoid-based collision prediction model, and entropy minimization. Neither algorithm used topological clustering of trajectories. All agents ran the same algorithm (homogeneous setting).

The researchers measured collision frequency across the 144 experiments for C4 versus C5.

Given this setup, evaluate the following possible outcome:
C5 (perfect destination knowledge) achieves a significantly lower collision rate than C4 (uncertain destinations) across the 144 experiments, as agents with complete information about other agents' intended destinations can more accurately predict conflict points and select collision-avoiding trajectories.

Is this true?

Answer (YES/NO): NO